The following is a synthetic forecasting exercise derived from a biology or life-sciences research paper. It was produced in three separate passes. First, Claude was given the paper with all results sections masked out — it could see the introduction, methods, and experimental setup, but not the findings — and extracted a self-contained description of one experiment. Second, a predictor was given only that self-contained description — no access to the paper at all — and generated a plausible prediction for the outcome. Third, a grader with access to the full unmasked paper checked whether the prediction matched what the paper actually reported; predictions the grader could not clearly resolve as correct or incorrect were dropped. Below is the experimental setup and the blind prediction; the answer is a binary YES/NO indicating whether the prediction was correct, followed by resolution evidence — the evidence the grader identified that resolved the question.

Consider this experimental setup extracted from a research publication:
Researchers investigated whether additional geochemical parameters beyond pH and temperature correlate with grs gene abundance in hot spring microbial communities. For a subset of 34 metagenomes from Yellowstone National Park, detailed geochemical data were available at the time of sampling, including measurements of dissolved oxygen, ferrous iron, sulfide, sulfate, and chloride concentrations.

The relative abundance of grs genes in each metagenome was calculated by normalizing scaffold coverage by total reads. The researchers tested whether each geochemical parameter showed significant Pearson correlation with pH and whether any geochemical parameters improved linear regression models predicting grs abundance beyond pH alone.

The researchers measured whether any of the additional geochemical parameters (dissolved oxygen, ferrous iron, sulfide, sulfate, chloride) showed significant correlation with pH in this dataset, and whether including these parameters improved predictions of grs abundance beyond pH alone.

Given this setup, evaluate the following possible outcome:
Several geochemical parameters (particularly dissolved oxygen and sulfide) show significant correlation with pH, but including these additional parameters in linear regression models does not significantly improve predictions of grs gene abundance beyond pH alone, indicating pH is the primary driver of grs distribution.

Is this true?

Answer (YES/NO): NO